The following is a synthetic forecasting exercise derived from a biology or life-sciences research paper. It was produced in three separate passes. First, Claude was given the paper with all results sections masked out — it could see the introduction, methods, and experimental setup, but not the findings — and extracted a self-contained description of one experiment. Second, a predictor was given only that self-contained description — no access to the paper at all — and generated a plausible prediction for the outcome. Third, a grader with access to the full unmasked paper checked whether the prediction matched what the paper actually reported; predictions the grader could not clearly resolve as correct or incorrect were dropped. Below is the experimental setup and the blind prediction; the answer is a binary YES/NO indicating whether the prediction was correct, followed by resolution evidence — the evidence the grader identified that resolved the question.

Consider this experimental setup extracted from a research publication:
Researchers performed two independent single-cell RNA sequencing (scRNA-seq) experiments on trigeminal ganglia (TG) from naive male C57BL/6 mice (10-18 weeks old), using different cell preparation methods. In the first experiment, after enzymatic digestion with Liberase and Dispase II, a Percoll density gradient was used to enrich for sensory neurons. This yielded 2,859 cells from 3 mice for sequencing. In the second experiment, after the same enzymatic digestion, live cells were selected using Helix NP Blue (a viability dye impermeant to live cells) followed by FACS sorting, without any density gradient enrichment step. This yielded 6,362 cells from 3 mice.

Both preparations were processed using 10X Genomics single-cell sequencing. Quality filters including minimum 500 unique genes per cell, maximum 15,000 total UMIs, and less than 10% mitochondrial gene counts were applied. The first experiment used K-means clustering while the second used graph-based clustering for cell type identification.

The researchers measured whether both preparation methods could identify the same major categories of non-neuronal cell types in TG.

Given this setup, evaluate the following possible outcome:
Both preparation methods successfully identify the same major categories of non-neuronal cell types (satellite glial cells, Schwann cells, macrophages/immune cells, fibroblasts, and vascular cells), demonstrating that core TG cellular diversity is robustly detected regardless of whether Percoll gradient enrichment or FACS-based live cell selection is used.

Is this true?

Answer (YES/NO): NO